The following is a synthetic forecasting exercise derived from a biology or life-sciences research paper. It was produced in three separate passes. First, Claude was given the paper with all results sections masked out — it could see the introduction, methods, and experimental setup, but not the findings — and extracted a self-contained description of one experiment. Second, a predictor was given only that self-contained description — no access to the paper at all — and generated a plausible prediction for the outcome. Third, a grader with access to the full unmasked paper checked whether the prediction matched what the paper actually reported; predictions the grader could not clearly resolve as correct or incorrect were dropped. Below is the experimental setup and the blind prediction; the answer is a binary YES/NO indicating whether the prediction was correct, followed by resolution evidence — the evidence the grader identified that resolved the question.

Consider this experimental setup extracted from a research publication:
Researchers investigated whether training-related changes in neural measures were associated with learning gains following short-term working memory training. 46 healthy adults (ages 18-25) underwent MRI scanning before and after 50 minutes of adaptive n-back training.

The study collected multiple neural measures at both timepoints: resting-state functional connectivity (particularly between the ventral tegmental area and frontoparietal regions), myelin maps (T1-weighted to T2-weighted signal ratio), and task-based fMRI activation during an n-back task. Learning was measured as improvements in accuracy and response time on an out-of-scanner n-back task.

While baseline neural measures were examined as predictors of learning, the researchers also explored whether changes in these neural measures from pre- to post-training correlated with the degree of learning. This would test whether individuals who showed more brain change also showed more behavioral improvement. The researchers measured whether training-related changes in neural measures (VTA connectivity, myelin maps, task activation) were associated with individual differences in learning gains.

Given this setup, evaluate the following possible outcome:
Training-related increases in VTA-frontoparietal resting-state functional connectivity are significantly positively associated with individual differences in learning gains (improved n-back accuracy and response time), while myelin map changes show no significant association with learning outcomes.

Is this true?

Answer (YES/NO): NO